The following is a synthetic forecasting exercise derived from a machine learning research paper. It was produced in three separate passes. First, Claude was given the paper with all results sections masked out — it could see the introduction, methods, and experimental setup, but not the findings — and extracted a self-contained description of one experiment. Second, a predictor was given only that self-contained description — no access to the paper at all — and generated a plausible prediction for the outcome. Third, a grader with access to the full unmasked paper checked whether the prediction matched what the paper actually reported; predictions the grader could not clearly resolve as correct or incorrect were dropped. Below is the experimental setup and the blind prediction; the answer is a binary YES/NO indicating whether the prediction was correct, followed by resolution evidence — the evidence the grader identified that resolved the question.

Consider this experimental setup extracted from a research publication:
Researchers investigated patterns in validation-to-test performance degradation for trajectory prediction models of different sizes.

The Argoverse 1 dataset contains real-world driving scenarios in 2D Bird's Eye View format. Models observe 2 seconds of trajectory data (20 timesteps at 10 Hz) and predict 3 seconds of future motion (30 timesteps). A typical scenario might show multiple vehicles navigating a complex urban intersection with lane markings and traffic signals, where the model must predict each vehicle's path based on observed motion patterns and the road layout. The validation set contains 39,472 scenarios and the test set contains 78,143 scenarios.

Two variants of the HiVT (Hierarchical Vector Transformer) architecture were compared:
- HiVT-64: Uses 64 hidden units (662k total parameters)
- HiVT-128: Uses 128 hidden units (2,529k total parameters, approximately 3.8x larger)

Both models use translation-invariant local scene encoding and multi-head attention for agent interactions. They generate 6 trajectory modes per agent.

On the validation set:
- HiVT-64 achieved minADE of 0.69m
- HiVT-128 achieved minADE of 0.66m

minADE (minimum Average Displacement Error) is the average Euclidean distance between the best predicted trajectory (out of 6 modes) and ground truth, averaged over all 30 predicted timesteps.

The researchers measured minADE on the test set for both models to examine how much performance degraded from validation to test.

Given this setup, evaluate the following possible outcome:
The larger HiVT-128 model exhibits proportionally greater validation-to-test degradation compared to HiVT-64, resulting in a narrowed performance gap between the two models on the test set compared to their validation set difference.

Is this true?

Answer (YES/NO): NO